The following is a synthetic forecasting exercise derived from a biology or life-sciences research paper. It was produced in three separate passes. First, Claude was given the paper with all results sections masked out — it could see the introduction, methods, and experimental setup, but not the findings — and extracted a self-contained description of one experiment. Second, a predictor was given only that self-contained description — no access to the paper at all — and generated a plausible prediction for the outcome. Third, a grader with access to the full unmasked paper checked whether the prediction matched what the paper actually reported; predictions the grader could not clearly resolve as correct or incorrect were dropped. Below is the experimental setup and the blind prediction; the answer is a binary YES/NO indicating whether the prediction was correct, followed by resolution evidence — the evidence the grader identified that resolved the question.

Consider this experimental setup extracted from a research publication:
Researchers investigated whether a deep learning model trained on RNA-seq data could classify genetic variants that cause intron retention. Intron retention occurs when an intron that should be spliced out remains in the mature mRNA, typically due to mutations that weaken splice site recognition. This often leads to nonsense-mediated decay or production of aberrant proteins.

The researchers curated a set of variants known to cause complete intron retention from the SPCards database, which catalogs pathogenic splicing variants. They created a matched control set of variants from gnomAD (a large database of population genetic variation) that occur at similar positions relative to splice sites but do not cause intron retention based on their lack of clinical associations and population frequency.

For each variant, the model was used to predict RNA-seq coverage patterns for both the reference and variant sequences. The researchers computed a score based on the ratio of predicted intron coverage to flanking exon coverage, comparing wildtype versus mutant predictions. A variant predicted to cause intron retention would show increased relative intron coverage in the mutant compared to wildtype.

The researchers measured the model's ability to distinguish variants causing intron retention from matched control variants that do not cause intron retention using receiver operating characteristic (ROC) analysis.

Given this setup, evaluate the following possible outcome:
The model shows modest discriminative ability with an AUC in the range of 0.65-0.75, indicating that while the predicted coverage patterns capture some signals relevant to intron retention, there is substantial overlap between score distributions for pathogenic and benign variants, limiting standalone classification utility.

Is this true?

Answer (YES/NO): NO